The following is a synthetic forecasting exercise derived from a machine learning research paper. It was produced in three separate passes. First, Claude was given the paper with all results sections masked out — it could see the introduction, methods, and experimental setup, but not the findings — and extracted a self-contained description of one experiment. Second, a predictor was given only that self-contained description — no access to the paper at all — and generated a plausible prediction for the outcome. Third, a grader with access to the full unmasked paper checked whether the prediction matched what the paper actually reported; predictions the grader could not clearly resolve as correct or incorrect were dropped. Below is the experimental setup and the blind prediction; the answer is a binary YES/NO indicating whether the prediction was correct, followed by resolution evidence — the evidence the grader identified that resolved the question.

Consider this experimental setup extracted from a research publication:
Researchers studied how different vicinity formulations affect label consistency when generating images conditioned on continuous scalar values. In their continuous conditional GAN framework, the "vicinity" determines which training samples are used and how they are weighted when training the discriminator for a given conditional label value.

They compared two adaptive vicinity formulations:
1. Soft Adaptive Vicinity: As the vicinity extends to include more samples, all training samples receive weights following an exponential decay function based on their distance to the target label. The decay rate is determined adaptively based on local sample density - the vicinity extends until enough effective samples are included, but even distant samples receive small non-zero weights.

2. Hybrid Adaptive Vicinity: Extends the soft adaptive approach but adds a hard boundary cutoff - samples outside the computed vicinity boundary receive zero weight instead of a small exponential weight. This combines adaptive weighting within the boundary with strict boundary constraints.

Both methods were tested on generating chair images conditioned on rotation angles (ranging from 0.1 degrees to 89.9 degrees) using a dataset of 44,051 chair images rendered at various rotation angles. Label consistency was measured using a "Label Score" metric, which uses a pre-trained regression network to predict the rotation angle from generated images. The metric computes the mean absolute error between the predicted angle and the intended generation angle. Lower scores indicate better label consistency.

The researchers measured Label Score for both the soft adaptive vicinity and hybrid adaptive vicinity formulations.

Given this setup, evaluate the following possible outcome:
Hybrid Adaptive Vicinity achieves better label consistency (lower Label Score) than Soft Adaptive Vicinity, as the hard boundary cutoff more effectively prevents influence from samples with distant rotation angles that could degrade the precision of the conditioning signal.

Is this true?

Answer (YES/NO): YES